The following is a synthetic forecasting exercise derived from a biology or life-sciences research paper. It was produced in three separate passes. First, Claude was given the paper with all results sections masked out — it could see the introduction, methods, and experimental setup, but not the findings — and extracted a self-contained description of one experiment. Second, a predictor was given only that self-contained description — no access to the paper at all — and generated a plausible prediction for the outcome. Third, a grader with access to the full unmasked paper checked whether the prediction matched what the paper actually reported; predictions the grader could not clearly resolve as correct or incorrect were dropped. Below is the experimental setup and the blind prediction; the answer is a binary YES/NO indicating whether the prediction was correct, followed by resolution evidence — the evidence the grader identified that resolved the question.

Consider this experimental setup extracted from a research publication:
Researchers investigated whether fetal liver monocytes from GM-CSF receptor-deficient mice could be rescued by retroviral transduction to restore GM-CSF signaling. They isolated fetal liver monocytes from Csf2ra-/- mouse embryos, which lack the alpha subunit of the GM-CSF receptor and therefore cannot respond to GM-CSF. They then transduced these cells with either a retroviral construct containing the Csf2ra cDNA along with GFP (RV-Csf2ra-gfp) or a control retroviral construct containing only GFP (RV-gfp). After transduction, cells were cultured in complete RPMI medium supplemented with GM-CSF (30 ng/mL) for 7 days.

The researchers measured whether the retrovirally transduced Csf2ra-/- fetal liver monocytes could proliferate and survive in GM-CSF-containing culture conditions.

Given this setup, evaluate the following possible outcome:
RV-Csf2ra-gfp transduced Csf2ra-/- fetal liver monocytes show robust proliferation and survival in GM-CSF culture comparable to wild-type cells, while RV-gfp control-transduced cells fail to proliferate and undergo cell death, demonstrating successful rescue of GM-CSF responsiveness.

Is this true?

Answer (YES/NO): YES